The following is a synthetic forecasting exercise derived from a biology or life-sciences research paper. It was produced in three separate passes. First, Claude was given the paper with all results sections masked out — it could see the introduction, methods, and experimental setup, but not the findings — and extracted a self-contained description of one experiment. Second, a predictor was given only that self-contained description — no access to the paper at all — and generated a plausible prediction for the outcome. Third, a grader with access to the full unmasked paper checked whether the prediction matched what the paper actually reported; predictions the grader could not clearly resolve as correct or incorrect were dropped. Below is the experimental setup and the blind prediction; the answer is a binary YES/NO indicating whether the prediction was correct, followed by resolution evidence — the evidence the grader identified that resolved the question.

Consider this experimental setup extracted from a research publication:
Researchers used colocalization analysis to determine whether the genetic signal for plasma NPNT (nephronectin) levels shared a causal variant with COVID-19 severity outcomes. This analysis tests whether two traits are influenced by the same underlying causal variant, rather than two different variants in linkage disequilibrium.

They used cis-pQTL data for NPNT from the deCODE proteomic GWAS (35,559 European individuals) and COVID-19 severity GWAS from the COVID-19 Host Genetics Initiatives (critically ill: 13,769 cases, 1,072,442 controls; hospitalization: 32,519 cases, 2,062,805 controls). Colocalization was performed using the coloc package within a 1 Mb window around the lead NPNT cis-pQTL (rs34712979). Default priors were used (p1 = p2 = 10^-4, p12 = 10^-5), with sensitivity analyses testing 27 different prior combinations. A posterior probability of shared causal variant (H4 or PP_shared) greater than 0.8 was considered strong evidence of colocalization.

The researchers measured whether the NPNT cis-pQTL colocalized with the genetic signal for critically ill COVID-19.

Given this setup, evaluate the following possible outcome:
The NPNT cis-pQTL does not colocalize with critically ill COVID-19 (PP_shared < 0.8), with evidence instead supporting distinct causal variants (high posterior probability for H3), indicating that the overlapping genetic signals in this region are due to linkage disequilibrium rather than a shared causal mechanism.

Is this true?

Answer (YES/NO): NO